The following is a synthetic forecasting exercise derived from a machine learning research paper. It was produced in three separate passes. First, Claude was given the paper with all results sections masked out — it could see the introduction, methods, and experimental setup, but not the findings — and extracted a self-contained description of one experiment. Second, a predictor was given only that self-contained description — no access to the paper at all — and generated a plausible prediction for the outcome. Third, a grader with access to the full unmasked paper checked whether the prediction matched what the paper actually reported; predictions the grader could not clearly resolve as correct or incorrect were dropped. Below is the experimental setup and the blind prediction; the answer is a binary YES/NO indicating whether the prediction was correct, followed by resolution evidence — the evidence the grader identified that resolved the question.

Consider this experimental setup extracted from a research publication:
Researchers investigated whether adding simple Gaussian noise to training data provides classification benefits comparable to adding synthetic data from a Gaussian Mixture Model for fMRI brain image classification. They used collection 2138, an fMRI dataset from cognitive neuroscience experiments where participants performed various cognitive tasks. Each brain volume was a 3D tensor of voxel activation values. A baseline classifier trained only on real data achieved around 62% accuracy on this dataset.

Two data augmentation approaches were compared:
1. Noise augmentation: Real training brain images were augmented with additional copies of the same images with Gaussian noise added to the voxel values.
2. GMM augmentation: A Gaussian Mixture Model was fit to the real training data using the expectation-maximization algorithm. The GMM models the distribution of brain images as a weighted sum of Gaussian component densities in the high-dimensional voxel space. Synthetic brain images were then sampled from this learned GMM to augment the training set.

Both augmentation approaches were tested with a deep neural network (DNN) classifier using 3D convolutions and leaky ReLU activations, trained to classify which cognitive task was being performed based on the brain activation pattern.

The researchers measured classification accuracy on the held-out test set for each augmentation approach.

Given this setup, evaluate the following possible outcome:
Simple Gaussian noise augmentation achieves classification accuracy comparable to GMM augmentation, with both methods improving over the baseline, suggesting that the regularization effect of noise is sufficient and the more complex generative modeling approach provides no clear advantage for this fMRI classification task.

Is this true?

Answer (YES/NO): YES